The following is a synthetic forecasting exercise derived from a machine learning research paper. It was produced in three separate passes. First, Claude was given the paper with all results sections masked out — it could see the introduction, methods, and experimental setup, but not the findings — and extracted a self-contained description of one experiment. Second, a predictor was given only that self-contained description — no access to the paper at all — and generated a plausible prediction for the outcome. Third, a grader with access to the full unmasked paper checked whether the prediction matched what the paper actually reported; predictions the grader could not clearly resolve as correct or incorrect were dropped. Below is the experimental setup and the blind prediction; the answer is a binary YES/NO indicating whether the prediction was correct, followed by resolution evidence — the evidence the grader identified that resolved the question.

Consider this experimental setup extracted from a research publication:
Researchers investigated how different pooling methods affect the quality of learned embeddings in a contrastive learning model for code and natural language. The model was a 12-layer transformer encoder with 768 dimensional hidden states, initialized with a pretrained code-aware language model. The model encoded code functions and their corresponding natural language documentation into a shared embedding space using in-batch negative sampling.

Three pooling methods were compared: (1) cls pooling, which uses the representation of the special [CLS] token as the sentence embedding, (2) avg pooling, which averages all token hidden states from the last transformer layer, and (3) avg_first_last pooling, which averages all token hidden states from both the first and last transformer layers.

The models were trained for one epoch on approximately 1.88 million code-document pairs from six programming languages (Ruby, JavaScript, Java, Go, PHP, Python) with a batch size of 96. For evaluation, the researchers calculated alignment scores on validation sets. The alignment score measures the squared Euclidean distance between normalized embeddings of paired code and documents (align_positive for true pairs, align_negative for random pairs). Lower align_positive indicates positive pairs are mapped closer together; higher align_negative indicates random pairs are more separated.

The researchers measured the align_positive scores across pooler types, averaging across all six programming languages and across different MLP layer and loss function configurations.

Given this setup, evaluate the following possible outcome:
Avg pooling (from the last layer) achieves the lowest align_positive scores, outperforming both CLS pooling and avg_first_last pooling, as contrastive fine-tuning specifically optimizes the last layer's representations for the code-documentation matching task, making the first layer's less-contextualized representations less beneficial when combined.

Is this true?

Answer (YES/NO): NO